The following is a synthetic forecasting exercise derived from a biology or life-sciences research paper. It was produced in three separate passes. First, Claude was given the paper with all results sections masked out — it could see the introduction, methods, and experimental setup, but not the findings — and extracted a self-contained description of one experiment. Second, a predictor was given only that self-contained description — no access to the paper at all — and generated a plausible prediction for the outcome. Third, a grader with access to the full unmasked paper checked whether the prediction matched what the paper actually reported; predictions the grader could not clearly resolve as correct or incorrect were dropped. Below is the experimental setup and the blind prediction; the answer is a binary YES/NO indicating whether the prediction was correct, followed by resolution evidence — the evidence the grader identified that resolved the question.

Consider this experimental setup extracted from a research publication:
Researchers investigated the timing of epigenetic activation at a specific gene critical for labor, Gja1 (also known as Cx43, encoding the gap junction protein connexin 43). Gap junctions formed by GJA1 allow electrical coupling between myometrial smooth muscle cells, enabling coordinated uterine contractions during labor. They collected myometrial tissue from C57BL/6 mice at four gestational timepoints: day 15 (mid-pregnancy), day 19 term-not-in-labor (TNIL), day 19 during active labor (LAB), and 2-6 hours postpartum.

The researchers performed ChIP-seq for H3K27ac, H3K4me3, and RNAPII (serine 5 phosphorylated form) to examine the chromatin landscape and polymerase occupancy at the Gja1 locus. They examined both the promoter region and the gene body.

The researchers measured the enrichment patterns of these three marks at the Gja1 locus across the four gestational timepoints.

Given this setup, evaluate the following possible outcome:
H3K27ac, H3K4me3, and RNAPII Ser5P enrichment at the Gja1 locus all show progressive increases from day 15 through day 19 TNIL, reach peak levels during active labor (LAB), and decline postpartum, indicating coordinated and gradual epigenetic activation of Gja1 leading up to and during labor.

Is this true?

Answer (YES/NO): NO